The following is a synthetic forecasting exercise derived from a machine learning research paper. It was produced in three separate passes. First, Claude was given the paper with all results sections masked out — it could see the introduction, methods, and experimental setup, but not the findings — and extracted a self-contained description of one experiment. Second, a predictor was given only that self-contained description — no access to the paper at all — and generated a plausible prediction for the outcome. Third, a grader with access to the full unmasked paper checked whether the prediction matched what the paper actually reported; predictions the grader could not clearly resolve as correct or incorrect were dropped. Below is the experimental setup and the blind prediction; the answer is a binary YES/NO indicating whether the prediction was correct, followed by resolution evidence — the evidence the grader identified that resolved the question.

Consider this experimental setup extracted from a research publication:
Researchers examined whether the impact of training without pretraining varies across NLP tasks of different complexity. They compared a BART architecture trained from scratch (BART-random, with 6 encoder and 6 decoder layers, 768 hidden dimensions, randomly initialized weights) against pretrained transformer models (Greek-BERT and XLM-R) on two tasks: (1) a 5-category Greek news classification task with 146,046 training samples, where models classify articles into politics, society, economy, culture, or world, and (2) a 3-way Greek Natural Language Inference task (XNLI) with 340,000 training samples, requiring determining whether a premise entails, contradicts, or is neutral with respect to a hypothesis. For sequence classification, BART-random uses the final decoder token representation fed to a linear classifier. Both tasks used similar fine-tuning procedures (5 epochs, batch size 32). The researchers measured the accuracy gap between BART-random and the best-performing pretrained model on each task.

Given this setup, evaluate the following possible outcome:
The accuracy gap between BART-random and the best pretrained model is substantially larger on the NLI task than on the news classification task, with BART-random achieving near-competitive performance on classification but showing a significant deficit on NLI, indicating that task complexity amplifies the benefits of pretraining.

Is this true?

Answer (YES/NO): YES